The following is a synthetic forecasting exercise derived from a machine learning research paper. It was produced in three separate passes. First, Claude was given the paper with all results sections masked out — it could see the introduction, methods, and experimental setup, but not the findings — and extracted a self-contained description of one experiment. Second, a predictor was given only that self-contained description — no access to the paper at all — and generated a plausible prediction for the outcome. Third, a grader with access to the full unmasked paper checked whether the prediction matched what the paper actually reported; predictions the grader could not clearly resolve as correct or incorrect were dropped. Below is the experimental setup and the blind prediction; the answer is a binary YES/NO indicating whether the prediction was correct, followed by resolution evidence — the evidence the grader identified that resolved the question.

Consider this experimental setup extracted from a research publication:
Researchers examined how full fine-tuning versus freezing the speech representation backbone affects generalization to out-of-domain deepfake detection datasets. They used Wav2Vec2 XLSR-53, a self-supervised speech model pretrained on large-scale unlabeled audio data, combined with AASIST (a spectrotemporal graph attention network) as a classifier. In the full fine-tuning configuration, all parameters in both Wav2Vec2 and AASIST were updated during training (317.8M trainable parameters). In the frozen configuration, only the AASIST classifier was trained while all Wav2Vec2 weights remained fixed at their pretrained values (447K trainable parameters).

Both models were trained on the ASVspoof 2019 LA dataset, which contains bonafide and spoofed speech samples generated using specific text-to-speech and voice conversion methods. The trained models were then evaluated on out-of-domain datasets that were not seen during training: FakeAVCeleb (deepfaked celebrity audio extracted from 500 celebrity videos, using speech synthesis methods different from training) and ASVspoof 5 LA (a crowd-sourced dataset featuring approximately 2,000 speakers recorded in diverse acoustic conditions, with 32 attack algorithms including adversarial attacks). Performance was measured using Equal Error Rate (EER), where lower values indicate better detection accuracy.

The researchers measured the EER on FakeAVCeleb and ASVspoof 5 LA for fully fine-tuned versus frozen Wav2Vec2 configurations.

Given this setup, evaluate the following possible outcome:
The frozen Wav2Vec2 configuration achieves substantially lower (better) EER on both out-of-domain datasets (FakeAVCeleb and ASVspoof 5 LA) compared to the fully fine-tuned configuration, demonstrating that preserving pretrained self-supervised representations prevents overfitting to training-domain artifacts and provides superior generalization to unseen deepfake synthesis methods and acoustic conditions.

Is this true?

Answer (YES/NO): YES